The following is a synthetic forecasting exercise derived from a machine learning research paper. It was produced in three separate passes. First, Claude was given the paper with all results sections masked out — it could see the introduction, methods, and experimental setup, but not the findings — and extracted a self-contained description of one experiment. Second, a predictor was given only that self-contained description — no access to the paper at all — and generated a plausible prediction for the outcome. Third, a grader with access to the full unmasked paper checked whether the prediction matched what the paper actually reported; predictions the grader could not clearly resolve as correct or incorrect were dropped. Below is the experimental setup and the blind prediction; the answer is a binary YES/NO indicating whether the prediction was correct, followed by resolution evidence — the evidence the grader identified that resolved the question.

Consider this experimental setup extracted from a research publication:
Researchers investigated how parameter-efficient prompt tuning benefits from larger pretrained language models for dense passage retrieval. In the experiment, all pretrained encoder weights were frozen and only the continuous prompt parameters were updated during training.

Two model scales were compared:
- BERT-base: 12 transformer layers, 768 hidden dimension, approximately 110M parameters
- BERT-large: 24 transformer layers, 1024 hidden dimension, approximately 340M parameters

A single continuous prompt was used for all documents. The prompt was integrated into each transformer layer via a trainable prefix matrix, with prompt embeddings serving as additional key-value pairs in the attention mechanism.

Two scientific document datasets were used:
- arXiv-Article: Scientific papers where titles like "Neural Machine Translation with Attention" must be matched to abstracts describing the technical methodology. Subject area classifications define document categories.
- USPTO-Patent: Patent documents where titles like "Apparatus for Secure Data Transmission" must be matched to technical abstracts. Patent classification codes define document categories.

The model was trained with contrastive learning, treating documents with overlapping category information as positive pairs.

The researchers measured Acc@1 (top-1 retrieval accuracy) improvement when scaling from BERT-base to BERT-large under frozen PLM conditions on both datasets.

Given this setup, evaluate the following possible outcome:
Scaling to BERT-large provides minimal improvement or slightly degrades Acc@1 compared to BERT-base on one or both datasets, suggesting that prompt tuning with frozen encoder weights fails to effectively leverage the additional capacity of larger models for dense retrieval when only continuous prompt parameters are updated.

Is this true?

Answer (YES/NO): NO